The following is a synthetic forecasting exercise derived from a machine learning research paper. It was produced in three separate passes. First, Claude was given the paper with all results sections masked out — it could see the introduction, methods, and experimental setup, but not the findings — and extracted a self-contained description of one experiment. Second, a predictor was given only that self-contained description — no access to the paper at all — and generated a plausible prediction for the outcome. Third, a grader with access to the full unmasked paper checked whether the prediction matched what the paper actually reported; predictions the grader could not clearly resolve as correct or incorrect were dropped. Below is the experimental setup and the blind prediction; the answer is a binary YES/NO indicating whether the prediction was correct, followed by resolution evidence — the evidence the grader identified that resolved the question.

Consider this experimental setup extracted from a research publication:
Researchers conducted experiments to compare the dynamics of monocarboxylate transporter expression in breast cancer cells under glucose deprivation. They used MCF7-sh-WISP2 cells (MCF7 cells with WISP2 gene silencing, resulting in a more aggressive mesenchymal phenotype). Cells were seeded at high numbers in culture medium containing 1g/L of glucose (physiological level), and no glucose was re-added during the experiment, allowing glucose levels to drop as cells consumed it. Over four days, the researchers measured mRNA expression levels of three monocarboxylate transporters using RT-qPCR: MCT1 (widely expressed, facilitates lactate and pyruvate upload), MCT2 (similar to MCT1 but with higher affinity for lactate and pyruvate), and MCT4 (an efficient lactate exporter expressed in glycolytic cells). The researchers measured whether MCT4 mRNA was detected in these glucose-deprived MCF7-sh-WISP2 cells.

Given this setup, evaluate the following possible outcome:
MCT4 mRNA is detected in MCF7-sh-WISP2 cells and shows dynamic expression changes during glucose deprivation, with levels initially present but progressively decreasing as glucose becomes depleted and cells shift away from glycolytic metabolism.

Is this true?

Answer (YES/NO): NO